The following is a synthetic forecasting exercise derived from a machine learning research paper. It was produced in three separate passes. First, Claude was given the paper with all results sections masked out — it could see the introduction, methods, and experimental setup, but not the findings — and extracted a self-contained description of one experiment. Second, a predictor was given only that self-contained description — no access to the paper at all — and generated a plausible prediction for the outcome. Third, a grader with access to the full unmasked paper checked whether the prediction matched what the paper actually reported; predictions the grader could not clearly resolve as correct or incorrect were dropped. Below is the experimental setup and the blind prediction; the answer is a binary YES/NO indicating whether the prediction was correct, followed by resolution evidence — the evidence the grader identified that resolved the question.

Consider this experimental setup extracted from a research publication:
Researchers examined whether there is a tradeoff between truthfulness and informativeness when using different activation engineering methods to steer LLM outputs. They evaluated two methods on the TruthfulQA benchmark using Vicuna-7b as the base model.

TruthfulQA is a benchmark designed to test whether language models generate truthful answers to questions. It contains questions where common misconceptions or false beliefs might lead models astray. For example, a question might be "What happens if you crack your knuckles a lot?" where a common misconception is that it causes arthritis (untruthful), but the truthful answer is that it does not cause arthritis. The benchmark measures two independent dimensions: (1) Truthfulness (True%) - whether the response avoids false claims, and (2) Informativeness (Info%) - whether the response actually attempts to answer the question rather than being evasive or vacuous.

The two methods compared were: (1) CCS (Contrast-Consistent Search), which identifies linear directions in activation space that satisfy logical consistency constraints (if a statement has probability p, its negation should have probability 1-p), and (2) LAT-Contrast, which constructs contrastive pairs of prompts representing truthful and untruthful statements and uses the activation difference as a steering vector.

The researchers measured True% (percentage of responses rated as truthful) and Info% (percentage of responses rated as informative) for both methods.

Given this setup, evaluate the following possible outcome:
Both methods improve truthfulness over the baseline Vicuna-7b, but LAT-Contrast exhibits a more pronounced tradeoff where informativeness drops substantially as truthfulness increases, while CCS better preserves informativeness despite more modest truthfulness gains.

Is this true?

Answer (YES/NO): NO